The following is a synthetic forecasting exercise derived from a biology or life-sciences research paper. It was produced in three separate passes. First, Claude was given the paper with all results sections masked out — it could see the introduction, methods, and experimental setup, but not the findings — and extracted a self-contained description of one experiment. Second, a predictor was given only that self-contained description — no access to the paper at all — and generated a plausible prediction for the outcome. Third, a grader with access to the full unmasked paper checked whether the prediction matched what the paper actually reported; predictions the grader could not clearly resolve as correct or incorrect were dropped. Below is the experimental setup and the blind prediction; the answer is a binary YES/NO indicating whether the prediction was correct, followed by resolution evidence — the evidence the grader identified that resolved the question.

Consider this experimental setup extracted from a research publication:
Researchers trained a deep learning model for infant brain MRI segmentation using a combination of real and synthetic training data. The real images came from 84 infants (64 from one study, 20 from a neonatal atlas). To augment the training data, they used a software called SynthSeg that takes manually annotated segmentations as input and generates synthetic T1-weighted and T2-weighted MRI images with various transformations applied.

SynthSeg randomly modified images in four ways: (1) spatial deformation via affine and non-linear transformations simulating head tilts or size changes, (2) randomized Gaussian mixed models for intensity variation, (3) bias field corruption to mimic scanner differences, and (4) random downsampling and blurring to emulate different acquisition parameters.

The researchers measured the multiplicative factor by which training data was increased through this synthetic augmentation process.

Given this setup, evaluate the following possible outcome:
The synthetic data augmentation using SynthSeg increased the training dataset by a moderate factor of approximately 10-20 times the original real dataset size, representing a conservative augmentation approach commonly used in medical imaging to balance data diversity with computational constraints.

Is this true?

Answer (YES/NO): NO